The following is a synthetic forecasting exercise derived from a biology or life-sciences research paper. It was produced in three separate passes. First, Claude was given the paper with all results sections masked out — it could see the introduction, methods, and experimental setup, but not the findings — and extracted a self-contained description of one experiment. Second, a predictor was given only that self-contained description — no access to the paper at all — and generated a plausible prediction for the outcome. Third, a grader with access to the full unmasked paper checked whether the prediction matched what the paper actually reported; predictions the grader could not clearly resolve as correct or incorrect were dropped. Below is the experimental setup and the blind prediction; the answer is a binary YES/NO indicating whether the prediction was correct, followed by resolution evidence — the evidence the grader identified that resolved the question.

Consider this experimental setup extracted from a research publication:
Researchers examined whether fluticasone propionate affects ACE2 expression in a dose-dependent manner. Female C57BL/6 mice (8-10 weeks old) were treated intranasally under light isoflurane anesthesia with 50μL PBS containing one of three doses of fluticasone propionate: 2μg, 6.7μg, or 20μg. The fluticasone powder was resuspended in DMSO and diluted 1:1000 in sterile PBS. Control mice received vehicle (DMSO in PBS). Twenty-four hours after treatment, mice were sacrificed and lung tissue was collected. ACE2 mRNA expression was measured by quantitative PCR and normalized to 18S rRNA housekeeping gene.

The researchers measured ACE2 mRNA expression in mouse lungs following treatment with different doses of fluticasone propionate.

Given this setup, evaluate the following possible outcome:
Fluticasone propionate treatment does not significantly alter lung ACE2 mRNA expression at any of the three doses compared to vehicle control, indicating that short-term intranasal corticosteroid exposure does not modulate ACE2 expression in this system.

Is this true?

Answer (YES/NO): NO